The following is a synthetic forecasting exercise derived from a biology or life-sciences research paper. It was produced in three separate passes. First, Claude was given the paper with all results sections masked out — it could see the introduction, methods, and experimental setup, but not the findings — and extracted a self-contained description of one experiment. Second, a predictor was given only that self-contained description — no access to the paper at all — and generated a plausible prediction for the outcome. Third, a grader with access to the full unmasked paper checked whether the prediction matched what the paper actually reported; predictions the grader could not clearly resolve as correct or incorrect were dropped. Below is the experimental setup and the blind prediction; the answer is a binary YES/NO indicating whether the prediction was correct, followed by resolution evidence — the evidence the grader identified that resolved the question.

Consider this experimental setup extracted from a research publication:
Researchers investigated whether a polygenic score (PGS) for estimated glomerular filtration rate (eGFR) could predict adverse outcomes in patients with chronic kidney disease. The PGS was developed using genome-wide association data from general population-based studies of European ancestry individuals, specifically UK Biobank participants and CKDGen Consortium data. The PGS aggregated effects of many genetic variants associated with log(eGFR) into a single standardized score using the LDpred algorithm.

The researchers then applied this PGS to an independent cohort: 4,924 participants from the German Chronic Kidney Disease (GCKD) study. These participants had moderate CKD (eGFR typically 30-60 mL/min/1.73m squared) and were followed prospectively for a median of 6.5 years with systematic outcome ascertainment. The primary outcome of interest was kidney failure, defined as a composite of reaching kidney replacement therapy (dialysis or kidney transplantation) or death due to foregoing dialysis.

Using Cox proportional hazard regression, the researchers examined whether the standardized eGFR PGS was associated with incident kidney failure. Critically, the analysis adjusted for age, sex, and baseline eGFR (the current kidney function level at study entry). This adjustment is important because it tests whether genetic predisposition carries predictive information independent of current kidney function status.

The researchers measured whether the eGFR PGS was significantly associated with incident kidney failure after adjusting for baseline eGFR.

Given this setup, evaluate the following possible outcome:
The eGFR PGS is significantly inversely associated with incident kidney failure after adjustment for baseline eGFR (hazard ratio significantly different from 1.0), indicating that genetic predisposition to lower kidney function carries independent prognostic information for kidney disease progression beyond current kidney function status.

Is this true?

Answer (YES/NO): NO